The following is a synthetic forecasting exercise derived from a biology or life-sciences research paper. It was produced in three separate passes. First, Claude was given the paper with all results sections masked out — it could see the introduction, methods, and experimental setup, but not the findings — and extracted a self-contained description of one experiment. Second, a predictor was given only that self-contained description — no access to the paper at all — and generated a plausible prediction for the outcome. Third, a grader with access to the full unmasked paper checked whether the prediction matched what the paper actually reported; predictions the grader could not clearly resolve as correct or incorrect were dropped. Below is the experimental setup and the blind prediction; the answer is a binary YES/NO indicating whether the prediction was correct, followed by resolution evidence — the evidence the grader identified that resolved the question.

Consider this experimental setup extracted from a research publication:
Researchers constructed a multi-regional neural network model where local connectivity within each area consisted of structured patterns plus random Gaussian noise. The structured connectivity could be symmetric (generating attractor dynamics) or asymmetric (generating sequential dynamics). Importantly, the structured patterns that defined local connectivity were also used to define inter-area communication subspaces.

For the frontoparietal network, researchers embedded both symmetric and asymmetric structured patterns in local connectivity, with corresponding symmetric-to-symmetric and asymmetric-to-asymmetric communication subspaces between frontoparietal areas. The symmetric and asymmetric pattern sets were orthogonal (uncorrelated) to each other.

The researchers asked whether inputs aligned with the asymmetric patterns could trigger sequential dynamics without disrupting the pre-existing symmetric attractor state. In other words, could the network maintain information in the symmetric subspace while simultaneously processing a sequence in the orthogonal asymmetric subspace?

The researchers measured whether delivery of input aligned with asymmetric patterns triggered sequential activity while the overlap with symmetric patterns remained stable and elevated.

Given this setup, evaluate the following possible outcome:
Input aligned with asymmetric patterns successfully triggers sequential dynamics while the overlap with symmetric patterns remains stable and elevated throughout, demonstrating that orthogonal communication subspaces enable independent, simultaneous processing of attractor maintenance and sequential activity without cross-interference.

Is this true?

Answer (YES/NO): YES